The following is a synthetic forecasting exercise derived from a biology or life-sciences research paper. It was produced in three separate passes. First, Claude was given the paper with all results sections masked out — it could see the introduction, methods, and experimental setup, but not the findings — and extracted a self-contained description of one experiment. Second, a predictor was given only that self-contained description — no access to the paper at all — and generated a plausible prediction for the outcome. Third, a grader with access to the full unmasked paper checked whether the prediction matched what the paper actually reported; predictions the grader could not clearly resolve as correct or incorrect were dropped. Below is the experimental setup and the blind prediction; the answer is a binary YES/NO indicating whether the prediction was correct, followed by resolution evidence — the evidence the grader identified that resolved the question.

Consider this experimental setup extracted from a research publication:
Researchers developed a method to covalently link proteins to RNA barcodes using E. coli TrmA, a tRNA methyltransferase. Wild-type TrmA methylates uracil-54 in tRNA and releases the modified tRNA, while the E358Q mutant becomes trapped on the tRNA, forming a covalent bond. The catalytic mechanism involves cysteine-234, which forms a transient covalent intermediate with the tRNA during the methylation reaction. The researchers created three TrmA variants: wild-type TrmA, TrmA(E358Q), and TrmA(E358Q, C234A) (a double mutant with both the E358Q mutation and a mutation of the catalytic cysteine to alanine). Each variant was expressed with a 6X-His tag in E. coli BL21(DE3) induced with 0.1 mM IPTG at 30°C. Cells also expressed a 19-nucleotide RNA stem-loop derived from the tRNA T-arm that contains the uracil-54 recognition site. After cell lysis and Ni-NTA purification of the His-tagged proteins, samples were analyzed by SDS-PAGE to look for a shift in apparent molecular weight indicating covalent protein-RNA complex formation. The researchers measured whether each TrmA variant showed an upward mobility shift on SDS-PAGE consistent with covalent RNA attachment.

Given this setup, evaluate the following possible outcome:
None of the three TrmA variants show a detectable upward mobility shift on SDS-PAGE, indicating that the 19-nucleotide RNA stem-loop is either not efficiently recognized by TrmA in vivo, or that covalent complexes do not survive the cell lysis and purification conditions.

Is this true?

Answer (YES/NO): NO